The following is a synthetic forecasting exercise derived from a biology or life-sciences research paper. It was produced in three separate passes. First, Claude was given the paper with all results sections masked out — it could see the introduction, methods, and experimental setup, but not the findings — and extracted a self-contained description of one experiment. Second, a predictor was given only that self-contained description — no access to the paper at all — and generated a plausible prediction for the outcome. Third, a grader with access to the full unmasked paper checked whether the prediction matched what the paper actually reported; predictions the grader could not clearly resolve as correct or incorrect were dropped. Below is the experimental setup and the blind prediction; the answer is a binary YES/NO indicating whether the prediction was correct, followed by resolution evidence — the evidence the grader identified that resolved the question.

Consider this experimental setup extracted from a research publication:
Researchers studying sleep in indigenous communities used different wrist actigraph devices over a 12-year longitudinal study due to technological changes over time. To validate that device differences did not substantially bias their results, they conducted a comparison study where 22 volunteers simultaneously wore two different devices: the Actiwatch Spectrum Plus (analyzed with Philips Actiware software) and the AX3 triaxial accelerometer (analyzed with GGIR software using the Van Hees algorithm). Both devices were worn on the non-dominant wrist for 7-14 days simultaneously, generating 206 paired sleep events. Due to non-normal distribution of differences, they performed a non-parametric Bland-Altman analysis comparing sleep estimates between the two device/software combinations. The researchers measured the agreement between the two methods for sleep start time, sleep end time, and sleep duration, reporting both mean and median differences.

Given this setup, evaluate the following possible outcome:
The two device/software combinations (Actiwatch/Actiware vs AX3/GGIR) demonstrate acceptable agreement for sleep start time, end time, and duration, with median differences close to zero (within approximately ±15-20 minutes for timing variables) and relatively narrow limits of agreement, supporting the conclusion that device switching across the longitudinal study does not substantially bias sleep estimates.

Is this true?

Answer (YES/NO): NO